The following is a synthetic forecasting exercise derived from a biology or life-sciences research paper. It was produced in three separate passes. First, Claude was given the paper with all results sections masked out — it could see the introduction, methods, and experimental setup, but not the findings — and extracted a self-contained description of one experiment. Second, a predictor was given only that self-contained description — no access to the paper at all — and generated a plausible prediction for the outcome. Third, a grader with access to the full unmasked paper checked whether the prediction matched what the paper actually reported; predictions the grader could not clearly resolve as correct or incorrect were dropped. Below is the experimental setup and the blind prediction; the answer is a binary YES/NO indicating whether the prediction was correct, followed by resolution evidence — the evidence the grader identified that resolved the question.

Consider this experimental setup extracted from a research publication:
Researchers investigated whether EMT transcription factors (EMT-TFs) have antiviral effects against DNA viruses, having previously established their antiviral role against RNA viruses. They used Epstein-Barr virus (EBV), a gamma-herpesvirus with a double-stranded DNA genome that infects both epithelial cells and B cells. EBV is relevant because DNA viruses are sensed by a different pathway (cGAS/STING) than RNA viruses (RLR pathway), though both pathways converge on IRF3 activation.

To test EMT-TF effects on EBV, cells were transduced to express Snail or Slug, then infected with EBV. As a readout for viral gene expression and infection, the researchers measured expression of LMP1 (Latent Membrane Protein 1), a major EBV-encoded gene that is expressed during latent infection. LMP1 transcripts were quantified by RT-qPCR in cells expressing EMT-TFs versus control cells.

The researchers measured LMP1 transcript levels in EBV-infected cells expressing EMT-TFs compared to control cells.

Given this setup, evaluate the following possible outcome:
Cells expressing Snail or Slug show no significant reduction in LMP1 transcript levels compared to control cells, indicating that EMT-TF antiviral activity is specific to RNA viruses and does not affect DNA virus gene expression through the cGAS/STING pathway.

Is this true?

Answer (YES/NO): NO